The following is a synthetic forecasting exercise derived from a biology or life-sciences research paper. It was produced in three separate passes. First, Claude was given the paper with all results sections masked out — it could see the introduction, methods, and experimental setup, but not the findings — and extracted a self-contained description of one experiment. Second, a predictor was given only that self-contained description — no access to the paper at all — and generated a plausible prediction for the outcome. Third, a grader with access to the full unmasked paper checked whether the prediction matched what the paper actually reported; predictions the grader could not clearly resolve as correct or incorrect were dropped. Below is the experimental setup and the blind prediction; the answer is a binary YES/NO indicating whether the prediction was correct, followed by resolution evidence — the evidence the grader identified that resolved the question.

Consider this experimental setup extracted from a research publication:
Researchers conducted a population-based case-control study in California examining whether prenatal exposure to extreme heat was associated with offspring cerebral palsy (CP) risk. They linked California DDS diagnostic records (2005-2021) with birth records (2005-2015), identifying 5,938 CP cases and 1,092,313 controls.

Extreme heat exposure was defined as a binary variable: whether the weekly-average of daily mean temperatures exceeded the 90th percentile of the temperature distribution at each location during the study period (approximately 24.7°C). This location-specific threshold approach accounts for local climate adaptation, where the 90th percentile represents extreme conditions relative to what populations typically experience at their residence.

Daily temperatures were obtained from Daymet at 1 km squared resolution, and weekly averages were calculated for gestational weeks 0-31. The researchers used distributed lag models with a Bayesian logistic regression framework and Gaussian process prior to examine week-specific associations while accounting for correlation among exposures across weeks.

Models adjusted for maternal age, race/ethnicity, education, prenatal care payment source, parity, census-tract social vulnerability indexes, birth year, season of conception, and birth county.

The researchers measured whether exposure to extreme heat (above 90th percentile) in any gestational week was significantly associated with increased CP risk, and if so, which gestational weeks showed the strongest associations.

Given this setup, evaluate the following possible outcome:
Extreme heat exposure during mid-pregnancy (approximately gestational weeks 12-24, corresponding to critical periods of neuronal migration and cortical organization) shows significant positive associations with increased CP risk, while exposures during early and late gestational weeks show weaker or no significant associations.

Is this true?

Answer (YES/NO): NO